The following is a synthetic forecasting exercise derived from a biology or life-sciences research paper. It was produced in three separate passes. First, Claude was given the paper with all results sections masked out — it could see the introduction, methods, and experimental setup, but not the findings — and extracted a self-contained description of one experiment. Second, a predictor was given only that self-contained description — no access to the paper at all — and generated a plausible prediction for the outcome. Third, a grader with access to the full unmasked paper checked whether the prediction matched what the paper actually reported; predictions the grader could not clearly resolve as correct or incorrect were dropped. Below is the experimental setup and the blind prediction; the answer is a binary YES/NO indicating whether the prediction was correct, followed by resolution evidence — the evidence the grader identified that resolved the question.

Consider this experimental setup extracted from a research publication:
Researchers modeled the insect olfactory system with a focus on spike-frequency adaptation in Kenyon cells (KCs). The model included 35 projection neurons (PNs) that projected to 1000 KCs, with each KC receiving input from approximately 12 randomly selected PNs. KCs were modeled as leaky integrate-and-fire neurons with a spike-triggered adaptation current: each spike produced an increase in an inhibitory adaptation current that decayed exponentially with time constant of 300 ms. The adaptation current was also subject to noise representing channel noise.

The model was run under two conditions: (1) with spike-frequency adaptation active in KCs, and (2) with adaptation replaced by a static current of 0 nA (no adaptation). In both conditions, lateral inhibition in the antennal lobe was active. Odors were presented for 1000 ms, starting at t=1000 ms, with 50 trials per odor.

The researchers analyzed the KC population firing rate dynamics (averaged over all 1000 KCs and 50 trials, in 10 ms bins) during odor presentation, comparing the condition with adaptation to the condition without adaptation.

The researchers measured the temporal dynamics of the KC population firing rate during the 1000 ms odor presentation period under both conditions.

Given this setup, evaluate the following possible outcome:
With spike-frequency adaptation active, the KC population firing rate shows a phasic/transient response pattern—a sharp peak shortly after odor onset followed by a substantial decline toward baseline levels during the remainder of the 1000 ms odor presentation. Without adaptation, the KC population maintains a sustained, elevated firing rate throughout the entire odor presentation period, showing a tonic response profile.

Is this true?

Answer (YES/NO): YES